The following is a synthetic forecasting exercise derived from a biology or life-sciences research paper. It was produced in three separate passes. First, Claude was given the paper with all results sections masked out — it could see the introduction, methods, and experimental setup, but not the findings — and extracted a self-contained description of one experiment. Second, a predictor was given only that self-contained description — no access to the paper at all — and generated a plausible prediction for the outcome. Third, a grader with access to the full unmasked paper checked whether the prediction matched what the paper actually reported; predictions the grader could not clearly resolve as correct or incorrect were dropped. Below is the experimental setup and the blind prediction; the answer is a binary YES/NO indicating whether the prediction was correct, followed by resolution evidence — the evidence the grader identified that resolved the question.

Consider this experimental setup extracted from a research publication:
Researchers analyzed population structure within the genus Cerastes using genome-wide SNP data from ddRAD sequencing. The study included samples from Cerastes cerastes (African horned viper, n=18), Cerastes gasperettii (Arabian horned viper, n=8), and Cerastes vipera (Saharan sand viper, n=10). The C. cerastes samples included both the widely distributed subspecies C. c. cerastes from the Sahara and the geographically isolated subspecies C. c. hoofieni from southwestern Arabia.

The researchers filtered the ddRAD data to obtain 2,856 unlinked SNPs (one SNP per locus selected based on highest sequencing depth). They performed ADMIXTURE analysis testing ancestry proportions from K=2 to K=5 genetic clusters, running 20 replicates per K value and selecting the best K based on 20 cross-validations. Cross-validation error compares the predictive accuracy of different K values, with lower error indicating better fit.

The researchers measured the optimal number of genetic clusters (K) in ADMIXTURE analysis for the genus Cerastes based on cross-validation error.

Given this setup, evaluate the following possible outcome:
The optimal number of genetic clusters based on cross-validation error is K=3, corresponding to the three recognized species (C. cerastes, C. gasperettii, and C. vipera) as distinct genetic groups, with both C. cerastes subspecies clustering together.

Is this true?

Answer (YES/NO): YES